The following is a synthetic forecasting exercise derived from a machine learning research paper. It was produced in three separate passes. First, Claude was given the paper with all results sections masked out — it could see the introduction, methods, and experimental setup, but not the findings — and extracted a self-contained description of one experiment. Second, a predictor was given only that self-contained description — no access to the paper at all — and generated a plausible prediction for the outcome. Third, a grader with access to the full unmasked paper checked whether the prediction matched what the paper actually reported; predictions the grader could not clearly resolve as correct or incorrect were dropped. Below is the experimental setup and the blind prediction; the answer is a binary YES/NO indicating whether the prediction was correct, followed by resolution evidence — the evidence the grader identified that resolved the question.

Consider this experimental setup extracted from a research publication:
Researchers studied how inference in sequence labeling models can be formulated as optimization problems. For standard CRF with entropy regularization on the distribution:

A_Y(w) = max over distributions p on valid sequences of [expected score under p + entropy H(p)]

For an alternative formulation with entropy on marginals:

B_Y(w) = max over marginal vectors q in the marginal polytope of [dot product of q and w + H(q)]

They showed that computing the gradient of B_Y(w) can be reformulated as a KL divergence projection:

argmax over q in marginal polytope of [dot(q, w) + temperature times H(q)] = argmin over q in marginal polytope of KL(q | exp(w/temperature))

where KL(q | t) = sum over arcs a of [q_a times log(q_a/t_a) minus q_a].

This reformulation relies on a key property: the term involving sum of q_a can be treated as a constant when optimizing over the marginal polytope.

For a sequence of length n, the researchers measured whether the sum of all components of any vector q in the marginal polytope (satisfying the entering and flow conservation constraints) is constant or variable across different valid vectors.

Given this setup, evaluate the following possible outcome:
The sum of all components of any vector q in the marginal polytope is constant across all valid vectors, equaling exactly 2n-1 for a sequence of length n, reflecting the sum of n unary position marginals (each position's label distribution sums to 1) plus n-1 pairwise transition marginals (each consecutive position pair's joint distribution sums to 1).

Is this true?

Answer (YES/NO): NO